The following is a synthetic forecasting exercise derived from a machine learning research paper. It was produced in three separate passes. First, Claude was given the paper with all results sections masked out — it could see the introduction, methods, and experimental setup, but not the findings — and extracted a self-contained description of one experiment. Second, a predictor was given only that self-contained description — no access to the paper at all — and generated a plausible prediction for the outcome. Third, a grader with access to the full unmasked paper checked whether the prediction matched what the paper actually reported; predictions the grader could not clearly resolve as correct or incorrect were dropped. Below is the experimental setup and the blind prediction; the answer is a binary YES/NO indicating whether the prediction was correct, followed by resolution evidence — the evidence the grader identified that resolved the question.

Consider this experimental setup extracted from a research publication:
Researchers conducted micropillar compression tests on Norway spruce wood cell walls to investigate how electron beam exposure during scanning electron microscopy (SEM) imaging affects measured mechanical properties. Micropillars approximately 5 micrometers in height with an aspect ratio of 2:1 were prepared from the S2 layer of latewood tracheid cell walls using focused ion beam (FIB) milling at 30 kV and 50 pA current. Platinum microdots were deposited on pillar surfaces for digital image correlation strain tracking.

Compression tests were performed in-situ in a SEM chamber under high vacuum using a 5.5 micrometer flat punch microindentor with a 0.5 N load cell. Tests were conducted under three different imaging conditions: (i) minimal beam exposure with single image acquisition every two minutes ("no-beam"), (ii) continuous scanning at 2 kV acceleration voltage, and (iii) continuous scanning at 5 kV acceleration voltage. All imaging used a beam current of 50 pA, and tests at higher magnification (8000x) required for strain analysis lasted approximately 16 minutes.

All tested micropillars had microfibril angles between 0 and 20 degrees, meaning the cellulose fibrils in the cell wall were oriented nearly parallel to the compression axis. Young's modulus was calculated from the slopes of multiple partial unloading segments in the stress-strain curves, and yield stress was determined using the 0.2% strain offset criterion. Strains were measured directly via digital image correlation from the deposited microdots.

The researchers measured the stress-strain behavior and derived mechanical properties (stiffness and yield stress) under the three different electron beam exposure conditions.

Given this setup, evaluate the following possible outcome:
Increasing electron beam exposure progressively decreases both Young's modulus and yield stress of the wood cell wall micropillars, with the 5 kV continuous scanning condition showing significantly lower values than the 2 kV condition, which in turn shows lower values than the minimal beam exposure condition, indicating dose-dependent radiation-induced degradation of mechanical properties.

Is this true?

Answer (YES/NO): NO